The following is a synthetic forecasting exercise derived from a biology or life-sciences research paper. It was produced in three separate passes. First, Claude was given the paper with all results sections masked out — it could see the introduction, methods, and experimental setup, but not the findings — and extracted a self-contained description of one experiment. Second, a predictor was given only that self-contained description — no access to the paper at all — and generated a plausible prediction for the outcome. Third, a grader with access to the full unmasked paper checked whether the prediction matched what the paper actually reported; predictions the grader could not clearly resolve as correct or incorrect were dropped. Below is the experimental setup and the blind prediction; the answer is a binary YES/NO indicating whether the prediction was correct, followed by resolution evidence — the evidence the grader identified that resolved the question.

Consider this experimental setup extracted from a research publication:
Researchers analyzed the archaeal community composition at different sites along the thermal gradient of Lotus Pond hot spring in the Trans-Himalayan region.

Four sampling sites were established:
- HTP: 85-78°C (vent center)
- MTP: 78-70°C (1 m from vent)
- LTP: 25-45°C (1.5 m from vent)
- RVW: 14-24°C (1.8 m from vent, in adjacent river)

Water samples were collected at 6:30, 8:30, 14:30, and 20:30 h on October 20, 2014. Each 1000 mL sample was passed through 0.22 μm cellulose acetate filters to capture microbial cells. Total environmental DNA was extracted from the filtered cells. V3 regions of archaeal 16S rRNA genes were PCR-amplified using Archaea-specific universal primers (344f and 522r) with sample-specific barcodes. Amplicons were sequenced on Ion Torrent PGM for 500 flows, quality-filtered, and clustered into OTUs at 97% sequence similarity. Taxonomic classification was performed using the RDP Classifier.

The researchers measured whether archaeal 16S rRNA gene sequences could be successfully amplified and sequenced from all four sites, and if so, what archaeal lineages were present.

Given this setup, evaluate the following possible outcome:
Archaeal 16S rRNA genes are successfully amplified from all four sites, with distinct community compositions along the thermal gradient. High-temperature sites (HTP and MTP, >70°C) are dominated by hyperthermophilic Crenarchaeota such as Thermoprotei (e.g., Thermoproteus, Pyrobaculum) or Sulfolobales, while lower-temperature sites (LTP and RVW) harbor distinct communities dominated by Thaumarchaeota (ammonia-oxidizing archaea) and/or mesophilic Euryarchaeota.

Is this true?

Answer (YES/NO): NO